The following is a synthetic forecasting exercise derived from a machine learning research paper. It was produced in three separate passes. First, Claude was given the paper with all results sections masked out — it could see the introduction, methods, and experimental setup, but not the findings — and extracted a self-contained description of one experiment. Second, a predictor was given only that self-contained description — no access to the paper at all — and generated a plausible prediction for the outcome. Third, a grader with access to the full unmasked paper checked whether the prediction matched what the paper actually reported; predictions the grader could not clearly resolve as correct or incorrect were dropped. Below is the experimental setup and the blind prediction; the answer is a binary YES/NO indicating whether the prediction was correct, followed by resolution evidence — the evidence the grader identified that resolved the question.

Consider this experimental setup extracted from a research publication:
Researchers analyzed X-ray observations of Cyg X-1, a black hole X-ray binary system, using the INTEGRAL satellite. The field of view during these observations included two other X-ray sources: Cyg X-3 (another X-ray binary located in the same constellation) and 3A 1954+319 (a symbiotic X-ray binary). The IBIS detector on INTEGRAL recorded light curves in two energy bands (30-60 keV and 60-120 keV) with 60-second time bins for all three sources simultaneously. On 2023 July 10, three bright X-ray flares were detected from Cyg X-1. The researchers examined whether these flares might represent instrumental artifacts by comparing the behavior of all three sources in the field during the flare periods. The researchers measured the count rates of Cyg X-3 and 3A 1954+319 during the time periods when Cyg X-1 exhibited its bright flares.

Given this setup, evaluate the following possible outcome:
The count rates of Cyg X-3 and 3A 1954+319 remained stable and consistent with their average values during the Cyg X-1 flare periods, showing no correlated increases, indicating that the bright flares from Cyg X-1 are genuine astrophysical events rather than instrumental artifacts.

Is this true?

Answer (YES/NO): NO